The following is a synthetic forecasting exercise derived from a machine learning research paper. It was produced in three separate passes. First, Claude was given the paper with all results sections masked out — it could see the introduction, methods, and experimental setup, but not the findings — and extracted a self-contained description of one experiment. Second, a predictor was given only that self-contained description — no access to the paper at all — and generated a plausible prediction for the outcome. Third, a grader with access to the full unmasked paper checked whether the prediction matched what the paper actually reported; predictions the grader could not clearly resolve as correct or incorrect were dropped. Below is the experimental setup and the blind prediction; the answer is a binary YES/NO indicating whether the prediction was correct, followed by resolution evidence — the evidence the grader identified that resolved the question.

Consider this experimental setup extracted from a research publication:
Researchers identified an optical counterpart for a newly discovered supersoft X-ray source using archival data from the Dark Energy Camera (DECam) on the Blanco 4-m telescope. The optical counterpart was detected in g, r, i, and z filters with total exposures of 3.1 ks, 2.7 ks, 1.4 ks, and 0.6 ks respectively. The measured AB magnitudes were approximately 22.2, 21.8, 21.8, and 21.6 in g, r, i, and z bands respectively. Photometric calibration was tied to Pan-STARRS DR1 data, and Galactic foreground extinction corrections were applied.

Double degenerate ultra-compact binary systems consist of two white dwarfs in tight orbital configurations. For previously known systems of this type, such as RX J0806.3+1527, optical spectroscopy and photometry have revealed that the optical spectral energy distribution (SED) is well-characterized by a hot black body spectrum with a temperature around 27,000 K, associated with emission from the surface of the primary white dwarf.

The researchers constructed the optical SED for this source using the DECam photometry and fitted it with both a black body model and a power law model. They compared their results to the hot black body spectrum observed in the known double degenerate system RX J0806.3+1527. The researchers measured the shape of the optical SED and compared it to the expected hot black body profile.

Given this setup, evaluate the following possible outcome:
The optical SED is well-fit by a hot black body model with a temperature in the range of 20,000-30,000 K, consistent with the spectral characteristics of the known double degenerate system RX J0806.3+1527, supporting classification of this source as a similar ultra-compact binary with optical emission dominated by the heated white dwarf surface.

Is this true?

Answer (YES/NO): NO